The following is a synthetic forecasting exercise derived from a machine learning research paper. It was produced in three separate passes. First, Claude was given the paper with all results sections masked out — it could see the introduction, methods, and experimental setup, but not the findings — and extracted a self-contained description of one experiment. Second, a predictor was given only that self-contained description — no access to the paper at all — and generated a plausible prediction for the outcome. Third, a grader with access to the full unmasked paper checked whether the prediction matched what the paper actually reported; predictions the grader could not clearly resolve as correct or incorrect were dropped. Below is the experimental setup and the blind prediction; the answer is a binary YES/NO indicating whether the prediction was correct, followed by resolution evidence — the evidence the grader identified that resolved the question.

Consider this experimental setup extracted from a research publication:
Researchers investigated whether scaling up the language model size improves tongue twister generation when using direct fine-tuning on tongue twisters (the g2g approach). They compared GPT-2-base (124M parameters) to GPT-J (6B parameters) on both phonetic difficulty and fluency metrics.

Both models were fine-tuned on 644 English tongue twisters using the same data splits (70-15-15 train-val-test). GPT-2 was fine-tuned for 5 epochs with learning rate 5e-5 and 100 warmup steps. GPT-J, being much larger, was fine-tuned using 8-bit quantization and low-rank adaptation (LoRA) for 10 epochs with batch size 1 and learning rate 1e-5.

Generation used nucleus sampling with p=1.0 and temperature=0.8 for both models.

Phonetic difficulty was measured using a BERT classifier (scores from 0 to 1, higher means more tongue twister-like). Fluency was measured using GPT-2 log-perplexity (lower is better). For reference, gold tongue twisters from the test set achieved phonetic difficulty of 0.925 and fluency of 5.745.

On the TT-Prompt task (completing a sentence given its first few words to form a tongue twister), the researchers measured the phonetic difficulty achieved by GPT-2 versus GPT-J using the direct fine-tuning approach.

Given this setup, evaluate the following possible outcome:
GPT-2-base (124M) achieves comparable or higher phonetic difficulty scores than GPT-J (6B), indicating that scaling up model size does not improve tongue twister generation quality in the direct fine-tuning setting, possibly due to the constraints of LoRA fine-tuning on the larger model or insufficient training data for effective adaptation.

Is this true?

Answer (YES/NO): NO